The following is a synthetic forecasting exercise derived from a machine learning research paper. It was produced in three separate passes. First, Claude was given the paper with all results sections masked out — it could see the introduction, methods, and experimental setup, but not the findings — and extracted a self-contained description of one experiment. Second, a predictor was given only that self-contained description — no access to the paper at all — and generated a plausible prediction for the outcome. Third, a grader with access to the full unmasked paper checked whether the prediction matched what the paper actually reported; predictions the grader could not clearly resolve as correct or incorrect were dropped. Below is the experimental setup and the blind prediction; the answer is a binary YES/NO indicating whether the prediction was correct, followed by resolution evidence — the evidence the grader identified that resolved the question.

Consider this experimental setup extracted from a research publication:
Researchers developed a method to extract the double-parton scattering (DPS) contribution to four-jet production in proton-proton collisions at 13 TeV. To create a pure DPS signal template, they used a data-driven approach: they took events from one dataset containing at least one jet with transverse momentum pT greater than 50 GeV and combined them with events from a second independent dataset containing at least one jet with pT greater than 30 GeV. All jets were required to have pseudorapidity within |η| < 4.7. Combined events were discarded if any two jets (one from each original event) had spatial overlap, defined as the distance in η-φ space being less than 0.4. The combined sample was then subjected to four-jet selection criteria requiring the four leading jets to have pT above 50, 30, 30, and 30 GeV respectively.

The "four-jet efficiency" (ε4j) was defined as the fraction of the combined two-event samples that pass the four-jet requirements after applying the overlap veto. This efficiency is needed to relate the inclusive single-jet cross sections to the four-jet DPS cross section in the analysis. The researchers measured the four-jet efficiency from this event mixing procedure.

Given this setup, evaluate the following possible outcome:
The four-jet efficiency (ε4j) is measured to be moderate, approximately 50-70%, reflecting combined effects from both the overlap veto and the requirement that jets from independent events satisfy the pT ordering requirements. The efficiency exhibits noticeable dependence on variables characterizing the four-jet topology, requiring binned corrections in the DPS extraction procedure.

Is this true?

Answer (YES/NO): NO